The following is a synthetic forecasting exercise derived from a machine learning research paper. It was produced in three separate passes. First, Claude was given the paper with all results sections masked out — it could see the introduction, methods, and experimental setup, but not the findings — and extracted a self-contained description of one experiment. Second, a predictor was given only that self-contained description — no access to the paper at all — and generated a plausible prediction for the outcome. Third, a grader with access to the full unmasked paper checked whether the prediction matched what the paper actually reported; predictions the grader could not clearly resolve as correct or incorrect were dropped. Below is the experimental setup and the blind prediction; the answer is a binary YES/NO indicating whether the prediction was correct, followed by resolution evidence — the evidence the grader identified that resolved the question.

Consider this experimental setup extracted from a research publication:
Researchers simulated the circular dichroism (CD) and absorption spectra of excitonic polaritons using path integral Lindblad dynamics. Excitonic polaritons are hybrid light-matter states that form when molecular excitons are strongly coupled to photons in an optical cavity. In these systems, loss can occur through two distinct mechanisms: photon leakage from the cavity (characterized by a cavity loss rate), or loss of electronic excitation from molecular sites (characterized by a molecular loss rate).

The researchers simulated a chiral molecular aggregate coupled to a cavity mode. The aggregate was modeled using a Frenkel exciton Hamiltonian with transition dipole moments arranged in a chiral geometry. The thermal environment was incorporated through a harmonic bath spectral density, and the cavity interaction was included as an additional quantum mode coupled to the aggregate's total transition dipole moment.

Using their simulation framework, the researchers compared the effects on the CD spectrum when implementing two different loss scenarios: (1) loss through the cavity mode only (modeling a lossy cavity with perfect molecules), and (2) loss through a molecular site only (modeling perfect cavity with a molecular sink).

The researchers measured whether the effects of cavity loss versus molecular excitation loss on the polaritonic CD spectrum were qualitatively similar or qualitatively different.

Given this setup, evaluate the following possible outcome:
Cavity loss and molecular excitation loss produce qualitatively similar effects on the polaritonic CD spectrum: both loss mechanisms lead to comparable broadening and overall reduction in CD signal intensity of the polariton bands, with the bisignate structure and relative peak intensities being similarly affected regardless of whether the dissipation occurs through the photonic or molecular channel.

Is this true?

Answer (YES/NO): NO